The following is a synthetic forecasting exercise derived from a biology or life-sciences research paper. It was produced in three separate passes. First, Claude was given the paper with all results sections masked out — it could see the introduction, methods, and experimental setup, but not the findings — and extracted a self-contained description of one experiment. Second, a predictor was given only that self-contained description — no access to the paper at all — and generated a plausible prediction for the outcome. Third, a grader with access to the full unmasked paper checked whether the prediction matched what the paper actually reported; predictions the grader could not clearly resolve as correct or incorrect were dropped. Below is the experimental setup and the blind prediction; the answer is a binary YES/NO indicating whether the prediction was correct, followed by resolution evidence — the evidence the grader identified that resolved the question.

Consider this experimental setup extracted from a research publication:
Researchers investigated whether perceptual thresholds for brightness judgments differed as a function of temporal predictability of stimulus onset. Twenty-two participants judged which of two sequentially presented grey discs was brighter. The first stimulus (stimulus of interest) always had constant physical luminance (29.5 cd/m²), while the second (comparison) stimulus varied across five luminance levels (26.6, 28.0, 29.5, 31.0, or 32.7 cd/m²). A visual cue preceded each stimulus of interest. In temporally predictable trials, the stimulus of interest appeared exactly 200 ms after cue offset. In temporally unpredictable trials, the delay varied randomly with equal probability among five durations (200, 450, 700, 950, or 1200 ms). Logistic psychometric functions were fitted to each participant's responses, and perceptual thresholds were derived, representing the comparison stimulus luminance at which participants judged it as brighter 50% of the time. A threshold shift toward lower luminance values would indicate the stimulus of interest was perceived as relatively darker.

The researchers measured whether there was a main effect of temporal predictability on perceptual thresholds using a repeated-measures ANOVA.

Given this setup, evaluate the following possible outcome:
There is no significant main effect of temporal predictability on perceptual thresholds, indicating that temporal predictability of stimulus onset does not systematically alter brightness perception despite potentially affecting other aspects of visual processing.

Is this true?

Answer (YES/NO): YES